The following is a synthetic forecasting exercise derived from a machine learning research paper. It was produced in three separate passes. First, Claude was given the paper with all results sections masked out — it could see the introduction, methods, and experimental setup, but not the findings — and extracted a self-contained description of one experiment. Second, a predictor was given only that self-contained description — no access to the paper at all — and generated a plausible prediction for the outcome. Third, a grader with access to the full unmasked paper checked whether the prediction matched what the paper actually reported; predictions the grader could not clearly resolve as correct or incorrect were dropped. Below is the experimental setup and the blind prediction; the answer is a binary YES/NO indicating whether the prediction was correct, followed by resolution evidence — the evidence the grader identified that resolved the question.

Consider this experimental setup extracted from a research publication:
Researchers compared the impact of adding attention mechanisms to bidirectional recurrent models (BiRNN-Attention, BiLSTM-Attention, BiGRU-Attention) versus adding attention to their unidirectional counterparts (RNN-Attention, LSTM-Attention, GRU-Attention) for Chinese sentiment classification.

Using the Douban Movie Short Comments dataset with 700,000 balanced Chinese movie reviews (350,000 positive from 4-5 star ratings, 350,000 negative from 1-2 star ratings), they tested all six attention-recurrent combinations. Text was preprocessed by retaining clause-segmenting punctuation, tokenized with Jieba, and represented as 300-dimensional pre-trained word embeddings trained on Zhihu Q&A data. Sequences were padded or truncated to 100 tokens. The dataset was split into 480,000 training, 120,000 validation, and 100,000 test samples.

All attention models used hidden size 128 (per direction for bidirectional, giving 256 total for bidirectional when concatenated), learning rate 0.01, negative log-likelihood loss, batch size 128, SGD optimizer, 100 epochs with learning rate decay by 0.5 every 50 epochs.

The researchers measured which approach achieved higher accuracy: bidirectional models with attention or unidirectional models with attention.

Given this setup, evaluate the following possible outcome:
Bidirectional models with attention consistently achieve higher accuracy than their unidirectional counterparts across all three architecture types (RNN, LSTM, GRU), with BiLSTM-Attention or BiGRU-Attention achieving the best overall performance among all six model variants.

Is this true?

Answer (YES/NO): NO